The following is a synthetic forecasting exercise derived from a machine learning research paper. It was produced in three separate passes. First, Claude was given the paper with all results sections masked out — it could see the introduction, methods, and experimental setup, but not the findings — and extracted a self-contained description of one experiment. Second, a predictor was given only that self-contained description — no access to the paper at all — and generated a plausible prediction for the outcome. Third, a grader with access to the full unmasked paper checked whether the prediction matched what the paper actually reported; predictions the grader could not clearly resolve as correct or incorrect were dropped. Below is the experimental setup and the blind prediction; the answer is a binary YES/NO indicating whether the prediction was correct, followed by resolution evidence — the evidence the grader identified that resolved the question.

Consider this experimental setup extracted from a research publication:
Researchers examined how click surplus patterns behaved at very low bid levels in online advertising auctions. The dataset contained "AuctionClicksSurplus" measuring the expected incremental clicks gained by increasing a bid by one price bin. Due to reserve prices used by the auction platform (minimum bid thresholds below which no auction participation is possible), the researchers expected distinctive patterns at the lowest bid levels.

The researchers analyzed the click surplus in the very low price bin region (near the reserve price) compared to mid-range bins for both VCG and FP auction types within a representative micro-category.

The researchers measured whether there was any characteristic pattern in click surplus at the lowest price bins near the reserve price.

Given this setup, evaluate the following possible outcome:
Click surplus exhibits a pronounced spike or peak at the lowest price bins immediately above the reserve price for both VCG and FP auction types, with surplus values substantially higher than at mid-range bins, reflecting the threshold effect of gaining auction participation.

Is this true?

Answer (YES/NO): NO